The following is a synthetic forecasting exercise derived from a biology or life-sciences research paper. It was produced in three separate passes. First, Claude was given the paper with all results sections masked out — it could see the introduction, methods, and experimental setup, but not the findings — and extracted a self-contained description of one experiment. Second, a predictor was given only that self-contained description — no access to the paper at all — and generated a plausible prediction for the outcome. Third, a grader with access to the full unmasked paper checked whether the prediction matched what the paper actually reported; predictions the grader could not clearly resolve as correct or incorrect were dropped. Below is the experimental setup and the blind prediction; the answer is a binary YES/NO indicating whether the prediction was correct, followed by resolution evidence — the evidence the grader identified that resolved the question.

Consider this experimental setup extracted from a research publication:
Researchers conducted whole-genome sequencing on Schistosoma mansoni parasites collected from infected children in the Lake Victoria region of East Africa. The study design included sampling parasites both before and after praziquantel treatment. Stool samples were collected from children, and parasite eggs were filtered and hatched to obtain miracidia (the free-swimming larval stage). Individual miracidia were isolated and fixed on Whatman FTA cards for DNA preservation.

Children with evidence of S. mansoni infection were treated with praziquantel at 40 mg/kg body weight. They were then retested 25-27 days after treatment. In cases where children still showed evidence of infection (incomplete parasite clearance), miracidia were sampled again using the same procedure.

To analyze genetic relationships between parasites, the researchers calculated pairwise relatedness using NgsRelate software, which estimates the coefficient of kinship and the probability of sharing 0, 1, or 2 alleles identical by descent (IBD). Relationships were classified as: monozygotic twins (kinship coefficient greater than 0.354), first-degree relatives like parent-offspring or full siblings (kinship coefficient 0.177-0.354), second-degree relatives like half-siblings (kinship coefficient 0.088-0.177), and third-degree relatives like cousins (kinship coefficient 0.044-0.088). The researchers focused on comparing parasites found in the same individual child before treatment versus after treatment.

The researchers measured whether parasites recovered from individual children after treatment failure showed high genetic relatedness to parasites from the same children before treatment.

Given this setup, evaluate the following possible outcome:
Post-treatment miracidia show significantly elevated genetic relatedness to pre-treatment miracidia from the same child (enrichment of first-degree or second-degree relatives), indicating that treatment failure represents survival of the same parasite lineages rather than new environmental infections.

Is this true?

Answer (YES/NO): NO